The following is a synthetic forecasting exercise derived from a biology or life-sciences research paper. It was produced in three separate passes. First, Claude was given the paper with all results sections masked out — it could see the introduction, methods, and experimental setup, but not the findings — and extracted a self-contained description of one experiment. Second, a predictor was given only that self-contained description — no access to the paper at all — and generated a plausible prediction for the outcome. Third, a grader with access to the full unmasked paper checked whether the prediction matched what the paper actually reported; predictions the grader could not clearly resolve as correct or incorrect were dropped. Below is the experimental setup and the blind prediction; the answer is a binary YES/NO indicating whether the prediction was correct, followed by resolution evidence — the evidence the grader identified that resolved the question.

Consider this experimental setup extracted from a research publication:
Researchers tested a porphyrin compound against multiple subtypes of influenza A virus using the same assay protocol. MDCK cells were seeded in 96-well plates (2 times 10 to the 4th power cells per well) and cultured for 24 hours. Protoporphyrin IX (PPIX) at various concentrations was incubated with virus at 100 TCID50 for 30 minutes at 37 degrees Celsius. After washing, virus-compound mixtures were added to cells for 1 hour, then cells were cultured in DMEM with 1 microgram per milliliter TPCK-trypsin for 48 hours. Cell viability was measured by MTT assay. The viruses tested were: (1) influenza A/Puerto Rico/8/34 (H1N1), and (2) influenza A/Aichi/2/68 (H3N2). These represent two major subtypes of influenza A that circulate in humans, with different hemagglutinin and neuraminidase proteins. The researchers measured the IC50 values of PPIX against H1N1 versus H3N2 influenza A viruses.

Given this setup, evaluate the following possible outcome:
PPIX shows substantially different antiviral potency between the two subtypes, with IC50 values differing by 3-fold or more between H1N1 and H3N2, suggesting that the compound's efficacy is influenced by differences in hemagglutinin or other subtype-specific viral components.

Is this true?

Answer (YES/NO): NO